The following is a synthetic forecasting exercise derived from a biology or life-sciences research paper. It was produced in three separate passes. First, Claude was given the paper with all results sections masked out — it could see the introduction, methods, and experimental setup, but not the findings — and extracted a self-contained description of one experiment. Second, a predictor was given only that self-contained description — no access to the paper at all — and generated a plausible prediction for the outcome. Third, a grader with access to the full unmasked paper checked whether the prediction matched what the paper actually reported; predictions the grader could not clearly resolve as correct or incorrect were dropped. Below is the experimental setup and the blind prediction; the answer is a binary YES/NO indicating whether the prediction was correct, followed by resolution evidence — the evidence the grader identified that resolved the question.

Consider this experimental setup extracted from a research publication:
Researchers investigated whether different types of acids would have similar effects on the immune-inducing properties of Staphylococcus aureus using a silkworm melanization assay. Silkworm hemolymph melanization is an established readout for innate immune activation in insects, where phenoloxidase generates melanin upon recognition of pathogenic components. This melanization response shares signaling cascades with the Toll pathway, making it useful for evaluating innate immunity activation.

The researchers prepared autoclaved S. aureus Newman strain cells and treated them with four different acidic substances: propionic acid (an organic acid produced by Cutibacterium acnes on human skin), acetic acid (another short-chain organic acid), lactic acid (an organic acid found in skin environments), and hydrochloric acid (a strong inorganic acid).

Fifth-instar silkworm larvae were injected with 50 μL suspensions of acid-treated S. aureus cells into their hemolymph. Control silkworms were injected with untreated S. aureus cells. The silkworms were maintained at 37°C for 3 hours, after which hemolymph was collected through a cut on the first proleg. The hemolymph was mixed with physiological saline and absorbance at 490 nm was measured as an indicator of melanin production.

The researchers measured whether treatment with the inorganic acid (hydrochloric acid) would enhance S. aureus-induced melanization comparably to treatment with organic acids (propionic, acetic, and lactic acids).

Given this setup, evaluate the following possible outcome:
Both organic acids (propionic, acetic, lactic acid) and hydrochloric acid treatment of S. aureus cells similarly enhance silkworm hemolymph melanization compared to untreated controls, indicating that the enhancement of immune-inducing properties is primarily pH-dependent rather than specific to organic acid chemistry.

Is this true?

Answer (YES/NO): YES